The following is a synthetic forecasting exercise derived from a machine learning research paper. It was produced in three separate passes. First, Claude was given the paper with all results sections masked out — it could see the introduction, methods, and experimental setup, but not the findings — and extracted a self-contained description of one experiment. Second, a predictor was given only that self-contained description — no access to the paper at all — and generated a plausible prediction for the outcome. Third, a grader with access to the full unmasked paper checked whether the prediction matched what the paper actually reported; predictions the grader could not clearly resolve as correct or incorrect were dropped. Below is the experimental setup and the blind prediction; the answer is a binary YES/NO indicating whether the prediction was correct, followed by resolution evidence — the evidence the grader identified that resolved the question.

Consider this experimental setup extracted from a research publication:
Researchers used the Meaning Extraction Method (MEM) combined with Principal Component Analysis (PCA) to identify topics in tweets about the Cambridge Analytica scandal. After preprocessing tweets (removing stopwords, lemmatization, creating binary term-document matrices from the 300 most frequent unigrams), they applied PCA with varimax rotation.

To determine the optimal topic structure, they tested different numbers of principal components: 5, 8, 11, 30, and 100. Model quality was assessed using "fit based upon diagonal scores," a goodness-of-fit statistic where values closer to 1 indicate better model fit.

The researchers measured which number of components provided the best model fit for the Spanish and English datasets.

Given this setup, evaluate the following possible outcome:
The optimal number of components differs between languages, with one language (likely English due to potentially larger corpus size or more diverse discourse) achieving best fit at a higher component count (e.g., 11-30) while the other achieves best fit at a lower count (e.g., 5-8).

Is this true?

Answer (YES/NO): NO